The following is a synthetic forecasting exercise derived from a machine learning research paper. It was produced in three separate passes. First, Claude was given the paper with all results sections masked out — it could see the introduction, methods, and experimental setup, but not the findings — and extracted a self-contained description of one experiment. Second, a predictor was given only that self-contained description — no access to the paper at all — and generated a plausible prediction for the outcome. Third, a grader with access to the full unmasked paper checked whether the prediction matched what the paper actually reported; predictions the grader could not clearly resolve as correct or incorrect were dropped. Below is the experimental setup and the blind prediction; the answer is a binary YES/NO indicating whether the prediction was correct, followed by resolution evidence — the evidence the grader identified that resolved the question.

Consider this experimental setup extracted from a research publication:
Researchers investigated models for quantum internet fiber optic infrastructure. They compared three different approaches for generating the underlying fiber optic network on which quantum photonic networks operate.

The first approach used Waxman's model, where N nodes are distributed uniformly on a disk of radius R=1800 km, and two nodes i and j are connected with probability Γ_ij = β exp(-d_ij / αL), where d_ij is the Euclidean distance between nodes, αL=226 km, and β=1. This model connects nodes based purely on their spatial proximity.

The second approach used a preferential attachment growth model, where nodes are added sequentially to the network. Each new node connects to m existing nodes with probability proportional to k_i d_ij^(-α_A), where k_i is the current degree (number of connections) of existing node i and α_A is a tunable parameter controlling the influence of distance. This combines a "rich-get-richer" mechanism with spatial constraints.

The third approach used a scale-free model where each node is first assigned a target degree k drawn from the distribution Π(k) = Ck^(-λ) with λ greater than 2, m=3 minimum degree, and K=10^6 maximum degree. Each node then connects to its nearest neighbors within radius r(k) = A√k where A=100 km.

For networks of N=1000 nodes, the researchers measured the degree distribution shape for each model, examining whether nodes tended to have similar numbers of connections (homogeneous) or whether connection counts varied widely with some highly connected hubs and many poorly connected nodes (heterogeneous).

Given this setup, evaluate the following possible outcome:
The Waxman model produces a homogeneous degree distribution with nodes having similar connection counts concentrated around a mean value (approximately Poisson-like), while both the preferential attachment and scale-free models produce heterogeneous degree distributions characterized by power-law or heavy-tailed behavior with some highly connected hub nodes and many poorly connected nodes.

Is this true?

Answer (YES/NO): YES